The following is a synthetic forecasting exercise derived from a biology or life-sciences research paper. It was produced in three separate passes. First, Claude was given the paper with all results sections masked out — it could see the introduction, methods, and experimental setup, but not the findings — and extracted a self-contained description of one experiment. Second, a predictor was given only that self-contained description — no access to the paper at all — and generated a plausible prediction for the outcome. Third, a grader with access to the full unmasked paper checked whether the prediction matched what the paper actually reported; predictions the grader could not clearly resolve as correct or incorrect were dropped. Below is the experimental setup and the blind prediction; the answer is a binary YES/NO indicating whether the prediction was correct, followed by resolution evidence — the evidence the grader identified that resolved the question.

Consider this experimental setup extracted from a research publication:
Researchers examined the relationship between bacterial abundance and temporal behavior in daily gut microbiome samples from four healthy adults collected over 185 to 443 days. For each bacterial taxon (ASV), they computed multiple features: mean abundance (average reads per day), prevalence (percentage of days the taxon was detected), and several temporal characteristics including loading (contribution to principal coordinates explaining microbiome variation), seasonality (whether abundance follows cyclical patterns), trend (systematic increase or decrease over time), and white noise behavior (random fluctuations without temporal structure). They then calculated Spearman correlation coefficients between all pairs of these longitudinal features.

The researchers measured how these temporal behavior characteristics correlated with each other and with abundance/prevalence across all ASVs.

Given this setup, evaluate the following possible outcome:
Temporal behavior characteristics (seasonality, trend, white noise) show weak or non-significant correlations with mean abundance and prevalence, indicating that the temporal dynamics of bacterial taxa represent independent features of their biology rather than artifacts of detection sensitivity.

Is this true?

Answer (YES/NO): NO